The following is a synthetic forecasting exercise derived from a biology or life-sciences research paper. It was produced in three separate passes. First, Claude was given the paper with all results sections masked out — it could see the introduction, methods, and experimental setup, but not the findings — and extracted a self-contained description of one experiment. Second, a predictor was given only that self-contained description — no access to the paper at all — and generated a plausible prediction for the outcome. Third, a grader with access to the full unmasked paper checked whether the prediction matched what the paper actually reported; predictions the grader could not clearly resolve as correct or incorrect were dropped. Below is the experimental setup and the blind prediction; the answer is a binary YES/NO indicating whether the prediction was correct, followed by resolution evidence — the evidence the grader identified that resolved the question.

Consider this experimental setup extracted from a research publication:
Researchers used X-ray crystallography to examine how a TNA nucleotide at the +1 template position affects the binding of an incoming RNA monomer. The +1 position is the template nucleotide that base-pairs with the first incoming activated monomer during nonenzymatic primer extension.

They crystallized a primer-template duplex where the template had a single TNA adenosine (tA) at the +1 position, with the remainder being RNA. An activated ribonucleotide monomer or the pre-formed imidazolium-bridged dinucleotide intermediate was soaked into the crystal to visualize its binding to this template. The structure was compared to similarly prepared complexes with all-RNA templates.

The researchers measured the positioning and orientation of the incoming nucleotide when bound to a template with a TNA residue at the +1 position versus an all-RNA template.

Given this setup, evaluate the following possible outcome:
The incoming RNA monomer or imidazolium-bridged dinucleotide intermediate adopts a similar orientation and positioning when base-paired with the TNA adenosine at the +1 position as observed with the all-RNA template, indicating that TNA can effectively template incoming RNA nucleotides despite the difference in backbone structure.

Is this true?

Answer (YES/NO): NO